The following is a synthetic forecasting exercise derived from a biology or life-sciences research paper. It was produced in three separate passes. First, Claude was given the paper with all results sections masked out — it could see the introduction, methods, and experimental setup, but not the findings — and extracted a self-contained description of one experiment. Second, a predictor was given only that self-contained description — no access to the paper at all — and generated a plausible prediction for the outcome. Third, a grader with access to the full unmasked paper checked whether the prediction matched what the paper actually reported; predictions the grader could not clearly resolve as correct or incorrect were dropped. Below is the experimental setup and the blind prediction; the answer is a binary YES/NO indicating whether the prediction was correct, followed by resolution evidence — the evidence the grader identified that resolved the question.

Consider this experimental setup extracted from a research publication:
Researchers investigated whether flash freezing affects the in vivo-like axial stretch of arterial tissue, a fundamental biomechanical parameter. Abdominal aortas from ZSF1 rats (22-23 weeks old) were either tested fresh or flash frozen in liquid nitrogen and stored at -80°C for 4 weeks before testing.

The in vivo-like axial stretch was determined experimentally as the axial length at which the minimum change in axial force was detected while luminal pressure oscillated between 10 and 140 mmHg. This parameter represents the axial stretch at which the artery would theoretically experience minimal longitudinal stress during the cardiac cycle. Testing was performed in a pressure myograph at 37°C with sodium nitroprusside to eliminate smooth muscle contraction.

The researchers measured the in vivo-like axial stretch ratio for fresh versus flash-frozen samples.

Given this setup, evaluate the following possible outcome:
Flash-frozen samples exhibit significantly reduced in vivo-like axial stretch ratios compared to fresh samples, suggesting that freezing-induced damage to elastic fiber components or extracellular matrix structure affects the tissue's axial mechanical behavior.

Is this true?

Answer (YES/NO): NO